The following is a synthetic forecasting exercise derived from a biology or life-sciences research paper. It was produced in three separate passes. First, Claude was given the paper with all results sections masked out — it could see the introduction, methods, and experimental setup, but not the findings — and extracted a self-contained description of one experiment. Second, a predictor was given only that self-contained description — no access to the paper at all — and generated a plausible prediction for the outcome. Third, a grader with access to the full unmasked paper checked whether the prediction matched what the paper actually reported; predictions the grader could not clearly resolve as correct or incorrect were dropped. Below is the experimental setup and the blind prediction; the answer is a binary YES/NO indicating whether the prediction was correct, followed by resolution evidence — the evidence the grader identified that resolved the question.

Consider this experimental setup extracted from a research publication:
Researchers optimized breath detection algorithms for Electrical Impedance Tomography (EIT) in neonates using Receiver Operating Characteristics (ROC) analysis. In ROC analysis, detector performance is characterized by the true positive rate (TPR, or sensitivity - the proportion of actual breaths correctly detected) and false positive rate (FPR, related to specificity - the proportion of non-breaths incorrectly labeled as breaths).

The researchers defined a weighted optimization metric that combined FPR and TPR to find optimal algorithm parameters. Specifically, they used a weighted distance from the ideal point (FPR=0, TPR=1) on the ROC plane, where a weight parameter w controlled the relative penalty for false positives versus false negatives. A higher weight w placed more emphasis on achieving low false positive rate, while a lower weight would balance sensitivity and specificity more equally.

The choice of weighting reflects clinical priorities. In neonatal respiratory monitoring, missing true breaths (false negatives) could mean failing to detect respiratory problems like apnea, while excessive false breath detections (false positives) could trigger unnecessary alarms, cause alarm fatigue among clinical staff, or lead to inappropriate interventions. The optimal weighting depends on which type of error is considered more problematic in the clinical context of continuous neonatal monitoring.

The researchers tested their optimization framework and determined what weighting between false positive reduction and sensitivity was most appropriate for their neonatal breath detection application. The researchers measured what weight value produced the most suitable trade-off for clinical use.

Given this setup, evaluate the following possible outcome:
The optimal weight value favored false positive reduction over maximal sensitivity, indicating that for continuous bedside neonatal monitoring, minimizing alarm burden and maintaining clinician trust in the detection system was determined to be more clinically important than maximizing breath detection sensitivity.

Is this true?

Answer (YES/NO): YES